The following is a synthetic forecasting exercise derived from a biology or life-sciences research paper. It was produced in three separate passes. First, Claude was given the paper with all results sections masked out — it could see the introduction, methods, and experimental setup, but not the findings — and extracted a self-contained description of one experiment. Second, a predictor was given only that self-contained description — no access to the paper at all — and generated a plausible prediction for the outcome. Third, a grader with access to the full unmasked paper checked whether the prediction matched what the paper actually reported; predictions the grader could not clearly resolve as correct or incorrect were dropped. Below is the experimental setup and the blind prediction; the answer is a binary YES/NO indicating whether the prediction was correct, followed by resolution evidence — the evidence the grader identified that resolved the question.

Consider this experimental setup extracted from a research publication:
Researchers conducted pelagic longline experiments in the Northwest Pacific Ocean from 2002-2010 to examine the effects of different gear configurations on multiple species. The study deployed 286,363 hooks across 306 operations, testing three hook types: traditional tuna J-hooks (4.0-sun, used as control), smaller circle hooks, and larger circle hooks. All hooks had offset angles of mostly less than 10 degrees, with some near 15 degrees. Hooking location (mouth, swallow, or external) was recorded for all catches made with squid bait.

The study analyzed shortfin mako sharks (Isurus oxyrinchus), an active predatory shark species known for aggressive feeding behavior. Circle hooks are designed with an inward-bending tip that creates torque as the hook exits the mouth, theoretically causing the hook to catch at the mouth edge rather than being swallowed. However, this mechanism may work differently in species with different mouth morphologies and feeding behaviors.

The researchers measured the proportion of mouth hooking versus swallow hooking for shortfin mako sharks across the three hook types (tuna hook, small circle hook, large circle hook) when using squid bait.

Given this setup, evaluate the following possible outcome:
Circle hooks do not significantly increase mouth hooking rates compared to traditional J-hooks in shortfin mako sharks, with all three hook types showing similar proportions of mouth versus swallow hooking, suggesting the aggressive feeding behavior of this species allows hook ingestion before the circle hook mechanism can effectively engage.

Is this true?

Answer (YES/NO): NO